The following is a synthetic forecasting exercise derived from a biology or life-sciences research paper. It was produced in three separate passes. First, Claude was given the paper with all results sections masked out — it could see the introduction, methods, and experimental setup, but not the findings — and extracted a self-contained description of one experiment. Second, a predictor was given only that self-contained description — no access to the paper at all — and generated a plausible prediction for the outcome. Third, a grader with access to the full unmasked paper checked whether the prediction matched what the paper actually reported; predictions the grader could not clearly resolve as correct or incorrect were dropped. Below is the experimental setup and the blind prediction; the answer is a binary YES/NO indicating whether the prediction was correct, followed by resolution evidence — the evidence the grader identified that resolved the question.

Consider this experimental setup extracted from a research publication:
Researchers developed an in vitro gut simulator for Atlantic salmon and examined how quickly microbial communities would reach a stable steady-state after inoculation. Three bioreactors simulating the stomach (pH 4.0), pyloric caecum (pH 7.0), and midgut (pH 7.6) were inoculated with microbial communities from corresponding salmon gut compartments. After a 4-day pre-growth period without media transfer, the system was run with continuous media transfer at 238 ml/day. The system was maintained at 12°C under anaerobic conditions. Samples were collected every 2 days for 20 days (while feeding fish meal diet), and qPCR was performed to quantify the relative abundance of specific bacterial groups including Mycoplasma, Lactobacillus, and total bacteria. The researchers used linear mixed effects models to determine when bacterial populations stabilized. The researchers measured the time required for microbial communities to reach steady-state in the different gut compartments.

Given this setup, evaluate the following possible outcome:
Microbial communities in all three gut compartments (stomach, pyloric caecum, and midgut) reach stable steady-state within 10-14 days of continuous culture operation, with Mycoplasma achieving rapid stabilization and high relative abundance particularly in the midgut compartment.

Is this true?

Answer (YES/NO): NO